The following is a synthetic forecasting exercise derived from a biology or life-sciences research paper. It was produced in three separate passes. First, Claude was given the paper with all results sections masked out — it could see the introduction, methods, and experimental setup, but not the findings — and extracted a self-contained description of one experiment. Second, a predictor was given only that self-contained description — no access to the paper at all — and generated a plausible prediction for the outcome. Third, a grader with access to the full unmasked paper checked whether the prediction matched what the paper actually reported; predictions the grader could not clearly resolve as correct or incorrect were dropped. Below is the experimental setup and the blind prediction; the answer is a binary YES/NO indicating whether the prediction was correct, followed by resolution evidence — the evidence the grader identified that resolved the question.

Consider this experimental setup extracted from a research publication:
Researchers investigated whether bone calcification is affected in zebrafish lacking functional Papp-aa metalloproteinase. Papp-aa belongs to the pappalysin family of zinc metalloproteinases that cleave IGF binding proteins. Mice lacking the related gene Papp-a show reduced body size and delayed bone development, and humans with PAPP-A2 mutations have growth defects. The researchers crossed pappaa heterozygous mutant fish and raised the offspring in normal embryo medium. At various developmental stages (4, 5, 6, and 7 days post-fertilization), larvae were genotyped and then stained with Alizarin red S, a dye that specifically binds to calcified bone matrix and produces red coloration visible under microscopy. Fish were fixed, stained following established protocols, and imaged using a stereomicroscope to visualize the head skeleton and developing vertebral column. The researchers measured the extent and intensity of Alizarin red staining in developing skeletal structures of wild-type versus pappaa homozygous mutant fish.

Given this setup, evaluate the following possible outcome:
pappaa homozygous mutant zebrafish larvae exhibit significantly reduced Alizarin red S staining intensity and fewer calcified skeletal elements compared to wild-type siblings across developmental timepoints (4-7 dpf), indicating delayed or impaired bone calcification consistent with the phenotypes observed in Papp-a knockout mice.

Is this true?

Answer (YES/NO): NO